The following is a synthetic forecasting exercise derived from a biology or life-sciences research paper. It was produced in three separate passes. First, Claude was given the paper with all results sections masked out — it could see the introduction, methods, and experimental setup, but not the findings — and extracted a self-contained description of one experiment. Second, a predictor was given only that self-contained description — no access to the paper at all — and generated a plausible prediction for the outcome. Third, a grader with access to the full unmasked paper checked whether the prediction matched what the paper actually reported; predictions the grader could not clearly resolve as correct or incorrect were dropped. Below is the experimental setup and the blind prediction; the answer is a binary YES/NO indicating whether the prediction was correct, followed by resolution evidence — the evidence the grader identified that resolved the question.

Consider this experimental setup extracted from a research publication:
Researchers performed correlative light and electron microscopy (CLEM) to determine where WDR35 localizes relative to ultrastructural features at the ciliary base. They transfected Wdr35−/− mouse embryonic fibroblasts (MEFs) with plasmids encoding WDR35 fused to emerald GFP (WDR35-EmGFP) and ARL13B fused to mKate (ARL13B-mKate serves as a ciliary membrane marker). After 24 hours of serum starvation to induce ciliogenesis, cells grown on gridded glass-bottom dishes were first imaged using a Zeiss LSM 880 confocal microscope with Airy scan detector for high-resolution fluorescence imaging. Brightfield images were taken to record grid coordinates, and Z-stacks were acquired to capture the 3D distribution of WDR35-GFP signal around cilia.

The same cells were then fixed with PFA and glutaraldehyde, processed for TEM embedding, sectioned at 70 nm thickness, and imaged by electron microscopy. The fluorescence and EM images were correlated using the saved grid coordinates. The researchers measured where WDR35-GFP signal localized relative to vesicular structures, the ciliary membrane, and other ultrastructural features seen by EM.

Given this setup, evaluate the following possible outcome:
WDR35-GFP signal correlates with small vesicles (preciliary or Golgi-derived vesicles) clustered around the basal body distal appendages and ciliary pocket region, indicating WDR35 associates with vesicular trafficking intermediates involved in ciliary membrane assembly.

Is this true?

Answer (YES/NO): YES